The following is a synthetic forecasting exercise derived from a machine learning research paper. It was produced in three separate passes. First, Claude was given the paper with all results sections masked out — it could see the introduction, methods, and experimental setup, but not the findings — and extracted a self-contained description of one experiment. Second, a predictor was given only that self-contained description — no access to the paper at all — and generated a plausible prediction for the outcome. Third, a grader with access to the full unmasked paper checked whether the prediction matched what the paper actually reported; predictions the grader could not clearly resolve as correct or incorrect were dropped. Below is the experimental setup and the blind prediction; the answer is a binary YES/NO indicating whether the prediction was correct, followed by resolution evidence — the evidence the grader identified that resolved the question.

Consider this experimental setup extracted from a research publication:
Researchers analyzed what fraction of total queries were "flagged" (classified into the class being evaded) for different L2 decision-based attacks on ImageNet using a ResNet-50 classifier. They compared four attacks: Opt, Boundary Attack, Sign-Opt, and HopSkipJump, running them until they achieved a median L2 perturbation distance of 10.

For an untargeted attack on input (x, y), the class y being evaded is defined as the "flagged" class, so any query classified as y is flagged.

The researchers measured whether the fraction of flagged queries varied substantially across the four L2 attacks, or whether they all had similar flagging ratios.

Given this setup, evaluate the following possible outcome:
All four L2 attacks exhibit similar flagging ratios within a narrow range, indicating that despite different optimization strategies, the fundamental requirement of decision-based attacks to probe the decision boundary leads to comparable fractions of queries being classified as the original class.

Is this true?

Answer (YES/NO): NO